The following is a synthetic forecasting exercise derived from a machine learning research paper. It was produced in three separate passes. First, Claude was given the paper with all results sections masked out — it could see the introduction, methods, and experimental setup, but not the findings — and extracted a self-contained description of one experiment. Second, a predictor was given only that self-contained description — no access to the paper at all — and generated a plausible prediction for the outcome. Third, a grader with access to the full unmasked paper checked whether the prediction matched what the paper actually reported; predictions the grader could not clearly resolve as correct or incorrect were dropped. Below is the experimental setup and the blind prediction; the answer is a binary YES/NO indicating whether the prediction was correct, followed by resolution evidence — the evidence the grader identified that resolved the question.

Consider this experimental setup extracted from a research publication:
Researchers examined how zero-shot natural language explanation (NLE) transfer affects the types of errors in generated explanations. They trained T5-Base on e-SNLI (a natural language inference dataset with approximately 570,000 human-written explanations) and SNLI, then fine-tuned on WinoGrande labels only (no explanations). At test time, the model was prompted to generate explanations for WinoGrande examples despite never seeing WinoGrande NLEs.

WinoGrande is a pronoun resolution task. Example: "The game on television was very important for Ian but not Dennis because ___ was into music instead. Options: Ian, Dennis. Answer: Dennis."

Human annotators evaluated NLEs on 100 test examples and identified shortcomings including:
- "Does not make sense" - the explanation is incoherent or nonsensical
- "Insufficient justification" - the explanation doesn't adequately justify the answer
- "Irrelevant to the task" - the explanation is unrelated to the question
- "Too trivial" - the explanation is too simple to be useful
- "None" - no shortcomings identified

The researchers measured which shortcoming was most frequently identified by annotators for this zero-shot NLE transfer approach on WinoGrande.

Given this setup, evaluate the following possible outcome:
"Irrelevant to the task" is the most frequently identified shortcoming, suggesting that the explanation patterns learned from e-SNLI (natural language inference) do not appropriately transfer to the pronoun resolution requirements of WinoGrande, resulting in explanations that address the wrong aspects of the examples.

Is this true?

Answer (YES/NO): NO